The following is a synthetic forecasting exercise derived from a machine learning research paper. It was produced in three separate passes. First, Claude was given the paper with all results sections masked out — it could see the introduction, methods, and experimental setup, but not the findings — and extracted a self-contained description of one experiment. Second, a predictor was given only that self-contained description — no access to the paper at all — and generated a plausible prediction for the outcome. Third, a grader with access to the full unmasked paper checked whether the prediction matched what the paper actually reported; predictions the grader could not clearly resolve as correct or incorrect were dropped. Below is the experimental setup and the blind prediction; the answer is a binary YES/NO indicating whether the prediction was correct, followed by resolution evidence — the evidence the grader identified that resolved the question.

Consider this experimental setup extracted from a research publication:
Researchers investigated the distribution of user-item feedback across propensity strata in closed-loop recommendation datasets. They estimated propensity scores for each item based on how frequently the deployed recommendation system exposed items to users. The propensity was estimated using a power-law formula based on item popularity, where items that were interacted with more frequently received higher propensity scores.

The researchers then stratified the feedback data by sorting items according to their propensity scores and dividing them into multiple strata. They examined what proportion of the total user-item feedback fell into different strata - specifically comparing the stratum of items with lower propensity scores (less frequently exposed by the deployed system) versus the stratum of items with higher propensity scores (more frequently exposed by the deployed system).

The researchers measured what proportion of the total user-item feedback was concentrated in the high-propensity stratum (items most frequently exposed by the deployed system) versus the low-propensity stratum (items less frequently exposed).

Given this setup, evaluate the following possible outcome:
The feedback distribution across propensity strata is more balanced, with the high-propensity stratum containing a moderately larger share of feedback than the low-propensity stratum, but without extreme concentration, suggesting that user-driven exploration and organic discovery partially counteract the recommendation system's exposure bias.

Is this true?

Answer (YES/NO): NO